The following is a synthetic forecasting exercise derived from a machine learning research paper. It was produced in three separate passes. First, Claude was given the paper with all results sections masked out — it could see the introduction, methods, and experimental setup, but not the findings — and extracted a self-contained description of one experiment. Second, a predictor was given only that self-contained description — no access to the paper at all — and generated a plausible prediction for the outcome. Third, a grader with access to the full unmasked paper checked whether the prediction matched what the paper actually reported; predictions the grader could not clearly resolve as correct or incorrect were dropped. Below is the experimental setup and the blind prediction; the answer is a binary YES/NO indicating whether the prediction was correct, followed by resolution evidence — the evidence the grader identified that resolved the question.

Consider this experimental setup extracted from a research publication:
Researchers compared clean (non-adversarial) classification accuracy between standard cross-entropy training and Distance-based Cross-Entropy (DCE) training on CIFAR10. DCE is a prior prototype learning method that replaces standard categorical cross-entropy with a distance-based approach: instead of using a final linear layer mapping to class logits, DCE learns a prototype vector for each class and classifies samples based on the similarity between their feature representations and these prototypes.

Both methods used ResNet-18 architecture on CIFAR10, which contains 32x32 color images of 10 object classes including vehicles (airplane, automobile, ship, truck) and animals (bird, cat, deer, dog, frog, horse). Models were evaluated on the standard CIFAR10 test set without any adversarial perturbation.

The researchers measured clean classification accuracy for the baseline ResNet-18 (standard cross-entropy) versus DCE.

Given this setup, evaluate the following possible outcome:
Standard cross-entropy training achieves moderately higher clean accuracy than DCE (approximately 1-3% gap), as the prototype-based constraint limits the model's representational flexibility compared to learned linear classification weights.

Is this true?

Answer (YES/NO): NO